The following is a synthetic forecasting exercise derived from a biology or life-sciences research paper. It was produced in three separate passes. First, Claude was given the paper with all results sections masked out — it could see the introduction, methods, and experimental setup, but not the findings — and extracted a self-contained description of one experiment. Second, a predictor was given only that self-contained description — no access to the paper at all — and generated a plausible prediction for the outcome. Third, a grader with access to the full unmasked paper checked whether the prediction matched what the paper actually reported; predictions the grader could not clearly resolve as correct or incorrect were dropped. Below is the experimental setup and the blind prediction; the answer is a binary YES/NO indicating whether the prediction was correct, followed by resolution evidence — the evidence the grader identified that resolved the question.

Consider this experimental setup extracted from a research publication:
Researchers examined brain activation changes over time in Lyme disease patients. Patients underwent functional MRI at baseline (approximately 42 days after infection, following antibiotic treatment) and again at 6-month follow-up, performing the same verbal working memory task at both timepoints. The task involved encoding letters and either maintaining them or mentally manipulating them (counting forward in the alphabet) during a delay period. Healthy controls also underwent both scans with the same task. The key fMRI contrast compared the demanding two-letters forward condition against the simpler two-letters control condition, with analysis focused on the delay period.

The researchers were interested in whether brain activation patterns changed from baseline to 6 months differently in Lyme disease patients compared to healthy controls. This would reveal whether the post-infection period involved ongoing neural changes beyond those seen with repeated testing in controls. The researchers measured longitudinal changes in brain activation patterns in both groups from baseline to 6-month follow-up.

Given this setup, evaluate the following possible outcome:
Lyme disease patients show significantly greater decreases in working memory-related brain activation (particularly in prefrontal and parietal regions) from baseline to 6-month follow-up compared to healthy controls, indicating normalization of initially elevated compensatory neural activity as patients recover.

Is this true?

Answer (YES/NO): NO